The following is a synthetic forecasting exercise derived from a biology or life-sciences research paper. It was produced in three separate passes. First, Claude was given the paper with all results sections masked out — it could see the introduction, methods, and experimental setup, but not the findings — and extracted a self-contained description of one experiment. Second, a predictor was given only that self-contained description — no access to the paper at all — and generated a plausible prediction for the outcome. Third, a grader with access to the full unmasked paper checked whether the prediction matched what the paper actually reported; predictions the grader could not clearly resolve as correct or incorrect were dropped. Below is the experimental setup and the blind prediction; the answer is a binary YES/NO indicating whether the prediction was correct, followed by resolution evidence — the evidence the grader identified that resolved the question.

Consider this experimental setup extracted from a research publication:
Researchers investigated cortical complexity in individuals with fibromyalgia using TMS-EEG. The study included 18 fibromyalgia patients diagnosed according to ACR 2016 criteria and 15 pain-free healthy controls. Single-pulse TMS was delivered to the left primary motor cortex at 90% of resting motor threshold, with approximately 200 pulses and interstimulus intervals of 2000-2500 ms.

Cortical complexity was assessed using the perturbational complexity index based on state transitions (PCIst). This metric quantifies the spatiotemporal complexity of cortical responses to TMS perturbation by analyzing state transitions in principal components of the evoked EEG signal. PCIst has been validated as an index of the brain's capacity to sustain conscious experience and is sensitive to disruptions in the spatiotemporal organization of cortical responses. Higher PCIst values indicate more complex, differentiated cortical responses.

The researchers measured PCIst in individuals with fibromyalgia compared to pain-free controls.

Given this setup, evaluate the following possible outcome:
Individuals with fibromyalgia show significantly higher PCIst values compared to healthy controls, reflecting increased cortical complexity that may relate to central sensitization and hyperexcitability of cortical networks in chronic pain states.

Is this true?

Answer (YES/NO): NO